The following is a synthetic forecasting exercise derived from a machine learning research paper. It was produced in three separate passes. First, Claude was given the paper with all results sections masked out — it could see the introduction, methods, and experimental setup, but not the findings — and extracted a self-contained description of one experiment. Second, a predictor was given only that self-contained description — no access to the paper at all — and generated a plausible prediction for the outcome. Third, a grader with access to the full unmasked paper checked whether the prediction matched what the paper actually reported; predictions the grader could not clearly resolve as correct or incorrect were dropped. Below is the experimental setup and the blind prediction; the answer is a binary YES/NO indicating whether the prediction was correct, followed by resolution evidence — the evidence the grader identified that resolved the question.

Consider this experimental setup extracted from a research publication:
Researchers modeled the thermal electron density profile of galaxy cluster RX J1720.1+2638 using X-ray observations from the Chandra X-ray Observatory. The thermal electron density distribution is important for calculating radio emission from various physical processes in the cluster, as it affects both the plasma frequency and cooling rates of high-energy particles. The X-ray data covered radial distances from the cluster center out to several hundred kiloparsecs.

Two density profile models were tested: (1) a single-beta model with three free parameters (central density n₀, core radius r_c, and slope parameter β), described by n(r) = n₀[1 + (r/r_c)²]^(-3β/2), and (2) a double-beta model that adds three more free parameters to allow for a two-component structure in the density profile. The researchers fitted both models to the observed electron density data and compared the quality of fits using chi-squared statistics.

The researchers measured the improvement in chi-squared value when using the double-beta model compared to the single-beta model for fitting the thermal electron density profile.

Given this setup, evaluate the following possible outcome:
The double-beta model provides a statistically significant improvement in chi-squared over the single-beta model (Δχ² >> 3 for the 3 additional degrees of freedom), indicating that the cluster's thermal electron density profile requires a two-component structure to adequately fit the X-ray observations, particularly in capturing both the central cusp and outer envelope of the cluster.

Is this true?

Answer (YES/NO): NO